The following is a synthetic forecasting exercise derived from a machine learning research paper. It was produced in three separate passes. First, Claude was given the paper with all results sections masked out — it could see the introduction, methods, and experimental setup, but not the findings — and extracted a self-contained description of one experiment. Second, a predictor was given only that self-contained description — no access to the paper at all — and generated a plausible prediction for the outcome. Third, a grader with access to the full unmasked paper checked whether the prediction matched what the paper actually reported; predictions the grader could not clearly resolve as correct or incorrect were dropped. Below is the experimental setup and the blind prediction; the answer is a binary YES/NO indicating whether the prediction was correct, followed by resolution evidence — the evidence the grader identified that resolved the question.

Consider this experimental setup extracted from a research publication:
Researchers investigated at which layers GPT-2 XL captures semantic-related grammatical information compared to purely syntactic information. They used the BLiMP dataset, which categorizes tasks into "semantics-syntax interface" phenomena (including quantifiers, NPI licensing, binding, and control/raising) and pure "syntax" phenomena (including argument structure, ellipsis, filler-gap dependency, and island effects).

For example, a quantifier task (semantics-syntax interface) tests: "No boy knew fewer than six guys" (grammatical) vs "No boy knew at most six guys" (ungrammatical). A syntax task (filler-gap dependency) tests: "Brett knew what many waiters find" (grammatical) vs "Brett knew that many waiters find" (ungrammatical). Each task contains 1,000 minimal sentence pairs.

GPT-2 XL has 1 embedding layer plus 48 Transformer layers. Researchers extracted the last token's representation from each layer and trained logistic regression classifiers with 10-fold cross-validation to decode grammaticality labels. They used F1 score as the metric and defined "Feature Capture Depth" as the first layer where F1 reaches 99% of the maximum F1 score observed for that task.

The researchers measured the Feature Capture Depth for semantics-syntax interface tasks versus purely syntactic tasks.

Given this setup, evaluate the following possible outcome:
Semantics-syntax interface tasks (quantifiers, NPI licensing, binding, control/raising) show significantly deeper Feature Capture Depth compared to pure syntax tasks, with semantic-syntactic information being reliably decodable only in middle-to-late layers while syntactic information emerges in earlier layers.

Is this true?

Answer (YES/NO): YES